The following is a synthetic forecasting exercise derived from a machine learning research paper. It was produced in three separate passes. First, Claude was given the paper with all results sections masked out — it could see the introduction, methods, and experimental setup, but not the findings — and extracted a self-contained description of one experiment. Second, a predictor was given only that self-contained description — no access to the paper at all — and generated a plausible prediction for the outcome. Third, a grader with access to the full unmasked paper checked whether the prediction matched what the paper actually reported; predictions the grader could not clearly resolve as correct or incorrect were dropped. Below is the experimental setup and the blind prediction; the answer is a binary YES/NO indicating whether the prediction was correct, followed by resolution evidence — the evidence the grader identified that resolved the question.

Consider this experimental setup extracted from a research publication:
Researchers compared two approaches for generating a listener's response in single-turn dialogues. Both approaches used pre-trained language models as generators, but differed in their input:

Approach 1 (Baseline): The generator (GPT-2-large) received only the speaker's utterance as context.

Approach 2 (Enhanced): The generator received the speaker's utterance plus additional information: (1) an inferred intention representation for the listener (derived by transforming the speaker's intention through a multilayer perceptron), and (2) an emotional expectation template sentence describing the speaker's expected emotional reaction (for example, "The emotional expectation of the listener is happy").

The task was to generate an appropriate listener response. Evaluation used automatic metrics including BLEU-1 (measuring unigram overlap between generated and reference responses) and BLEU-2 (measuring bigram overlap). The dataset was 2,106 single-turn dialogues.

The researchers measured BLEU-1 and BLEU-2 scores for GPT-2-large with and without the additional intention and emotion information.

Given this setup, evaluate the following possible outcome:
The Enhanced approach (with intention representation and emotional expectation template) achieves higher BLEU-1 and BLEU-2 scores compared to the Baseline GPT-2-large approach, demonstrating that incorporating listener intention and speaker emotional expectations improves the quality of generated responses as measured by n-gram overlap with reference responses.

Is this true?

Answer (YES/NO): NO